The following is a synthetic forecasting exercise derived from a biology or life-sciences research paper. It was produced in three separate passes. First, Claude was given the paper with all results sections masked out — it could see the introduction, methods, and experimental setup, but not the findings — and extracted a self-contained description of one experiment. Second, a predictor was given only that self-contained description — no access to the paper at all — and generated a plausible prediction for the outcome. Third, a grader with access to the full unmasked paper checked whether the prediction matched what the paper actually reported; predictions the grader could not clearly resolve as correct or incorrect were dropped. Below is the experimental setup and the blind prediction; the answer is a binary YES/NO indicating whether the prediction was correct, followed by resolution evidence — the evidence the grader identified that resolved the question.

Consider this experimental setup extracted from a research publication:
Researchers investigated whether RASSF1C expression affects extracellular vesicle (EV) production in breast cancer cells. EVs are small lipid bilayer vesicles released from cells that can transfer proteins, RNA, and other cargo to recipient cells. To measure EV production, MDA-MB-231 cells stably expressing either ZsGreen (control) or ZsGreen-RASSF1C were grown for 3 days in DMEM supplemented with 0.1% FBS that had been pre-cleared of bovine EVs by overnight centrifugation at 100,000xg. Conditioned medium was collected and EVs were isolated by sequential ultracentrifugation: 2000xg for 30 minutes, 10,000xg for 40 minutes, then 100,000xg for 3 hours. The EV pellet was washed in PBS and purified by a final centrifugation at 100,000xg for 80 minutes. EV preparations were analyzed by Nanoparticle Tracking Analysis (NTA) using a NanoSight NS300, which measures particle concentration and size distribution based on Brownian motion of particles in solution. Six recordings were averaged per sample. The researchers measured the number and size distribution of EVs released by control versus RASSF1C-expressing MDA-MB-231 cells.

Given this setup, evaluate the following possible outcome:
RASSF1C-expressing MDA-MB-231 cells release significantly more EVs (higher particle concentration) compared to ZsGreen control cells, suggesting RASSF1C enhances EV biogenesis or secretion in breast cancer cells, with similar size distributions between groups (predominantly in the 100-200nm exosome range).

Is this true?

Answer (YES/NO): YES